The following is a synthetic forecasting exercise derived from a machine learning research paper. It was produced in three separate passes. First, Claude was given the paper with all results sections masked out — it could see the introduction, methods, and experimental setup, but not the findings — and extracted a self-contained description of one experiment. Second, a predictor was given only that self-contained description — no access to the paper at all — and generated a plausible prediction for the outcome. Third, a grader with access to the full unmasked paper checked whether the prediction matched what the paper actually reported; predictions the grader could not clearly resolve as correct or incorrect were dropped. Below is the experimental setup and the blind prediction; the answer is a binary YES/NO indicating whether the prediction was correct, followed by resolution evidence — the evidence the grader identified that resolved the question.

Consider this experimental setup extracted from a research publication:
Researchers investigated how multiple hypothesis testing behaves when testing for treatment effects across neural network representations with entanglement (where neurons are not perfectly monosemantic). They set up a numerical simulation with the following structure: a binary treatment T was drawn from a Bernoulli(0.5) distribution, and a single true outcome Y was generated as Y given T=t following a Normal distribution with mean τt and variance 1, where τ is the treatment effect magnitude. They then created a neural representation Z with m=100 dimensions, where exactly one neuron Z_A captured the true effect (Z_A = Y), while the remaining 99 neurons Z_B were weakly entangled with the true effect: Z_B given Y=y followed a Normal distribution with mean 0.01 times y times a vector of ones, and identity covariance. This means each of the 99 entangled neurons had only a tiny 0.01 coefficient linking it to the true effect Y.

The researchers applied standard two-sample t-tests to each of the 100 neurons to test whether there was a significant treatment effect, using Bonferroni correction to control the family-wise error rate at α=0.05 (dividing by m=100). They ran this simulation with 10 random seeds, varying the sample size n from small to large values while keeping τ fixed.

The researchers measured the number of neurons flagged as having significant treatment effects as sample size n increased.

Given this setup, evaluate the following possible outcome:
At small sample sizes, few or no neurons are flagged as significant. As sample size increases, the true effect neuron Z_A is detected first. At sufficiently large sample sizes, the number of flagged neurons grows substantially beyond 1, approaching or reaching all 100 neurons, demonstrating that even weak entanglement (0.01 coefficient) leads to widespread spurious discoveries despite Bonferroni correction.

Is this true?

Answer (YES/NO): YES